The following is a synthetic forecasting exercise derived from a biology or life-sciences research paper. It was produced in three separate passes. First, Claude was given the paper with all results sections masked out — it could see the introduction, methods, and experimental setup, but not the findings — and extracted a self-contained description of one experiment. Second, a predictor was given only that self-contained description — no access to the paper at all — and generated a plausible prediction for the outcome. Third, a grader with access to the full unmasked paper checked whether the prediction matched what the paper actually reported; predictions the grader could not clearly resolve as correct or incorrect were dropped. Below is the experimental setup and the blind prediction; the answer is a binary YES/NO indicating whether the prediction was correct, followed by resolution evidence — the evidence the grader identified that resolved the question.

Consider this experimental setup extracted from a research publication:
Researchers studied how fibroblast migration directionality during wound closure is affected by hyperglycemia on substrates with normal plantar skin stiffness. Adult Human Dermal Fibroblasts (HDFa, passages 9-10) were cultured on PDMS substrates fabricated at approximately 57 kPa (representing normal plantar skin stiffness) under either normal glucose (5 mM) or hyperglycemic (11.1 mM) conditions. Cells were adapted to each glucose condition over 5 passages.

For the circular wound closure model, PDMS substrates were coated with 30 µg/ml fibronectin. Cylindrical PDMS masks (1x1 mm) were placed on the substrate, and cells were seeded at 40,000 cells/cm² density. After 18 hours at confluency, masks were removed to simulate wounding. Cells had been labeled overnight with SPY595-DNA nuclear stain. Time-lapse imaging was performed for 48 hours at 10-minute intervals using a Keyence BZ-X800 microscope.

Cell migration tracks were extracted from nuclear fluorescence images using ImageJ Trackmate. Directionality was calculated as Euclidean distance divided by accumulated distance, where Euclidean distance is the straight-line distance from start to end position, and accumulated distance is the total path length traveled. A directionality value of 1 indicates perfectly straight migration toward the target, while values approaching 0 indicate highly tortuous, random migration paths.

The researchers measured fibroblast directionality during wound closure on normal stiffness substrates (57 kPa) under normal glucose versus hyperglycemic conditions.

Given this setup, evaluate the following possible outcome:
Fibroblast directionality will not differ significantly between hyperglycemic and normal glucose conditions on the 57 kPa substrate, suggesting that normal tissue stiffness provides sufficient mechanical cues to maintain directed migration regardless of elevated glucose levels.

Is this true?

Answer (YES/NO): NO